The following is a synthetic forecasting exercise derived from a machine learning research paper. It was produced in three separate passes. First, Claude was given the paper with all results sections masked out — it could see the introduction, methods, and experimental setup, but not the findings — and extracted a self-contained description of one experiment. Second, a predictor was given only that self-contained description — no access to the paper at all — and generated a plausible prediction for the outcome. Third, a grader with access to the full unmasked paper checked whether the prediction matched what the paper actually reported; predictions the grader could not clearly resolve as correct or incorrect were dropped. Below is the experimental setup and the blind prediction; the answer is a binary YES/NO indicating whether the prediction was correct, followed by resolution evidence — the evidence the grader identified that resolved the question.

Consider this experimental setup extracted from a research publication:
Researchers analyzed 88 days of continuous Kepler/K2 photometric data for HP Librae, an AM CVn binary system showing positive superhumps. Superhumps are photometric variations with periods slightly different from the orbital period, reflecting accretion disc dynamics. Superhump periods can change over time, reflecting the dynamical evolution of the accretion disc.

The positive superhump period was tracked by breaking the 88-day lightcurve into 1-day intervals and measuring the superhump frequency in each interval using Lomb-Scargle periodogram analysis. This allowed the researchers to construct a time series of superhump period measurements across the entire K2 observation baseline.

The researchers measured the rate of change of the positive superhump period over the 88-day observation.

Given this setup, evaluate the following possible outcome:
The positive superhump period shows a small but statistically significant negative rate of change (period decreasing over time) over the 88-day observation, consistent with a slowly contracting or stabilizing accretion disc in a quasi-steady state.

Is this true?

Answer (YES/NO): NO